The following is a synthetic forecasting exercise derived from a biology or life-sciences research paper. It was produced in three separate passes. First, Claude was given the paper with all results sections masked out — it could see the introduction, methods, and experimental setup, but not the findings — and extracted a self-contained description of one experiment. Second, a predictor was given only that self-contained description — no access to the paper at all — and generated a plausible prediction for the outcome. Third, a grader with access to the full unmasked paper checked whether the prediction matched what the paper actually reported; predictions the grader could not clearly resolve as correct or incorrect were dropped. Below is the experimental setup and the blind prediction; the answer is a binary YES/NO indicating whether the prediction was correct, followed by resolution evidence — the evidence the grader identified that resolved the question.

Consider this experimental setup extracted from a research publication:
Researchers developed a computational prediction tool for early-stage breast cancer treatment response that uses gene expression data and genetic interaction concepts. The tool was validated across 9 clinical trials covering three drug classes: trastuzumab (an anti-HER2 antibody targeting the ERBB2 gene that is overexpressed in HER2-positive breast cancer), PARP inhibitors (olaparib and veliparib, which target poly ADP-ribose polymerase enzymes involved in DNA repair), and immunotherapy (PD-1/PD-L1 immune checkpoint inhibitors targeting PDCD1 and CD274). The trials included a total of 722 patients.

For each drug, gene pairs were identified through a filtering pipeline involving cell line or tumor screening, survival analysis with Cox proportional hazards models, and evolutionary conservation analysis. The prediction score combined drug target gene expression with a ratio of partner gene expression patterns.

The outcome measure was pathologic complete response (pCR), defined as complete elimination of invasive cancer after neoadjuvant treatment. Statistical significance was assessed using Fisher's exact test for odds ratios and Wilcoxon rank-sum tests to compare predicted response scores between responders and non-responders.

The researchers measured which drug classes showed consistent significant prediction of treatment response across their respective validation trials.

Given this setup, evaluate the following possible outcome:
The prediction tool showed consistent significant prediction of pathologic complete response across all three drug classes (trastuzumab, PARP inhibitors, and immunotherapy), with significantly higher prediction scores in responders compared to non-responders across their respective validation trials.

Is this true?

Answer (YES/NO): NO